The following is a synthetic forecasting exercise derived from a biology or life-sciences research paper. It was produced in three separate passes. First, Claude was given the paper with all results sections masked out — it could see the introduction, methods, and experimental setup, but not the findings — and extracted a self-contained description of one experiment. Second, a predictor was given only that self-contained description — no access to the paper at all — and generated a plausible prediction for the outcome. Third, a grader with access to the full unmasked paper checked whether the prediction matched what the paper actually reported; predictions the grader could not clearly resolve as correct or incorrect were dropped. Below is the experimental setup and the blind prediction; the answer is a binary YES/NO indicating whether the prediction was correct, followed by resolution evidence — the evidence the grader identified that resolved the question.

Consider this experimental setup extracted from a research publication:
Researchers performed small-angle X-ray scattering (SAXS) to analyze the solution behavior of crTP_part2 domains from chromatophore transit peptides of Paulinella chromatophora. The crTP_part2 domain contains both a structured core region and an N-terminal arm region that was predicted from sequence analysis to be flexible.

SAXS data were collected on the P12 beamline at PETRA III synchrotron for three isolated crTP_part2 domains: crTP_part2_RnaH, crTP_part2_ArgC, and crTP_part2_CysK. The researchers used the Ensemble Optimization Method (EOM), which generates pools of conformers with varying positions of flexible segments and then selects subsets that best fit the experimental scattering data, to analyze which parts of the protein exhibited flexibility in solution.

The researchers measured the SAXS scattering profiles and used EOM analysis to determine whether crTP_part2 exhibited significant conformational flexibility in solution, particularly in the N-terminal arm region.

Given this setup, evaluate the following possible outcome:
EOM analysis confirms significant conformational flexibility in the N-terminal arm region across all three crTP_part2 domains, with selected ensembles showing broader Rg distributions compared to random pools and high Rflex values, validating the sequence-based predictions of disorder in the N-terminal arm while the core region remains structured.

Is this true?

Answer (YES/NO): NO